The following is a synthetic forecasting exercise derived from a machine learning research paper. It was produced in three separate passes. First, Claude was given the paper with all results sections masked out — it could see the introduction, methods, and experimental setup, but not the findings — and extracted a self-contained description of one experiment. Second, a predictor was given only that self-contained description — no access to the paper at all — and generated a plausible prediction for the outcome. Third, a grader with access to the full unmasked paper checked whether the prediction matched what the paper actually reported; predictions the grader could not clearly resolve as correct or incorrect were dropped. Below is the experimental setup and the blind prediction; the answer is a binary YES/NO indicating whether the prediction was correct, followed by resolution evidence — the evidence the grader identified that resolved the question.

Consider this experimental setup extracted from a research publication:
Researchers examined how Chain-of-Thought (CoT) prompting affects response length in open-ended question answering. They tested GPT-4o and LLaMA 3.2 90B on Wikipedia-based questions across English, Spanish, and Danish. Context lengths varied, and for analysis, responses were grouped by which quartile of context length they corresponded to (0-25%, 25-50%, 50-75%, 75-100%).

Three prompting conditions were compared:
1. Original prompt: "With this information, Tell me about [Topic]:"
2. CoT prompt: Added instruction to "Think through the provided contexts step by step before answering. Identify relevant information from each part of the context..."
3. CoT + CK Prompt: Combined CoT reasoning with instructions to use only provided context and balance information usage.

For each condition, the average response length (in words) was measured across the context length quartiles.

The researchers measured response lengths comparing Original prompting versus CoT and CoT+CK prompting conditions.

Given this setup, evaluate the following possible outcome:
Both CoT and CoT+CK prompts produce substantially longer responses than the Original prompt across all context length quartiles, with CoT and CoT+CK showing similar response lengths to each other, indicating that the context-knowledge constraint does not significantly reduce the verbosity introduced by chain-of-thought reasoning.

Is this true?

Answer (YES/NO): NO